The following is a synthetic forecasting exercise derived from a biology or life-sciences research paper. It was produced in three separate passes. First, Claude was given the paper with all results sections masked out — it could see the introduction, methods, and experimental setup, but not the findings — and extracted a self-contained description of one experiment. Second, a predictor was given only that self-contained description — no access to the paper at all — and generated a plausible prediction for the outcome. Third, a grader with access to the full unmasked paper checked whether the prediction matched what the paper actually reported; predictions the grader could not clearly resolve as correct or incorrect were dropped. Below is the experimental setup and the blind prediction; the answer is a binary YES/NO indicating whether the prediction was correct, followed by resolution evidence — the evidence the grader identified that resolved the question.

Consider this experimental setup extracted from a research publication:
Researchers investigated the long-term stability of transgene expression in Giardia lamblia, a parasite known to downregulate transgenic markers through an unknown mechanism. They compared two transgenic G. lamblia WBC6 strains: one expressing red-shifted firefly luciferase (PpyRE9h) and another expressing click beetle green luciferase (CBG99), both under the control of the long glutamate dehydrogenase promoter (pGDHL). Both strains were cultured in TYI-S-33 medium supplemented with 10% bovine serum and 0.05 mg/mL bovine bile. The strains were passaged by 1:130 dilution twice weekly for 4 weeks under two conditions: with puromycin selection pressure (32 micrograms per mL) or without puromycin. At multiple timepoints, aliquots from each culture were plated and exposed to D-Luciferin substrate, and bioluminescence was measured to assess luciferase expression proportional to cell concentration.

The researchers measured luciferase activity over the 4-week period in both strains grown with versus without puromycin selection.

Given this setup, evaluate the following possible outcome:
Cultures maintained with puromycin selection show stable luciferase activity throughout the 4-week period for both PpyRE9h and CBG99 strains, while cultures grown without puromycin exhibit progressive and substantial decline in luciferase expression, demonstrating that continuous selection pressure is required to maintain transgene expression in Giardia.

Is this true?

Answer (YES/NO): NO